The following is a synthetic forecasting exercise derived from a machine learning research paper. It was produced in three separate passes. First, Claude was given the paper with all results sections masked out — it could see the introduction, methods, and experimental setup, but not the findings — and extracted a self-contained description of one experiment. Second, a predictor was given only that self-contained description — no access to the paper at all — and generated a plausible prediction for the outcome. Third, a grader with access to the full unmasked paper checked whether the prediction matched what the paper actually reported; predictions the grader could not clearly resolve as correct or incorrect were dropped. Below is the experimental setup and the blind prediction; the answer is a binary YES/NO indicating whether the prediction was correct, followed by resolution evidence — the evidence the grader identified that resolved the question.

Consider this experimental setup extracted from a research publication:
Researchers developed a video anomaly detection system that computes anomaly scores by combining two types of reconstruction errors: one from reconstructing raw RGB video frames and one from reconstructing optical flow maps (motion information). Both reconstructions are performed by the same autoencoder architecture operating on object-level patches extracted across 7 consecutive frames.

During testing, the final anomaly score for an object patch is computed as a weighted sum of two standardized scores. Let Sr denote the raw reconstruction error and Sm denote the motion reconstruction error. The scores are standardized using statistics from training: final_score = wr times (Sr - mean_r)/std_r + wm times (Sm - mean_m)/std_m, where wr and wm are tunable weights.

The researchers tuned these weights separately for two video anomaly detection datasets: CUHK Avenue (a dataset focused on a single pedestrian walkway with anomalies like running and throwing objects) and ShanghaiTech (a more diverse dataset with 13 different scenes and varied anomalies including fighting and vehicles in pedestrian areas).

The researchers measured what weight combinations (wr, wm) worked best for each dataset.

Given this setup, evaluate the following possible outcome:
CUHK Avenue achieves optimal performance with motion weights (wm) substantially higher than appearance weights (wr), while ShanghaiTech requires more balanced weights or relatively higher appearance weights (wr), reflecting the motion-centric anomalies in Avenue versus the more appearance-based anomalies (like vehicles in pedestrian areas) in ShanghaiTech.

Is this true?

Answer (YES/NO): YES